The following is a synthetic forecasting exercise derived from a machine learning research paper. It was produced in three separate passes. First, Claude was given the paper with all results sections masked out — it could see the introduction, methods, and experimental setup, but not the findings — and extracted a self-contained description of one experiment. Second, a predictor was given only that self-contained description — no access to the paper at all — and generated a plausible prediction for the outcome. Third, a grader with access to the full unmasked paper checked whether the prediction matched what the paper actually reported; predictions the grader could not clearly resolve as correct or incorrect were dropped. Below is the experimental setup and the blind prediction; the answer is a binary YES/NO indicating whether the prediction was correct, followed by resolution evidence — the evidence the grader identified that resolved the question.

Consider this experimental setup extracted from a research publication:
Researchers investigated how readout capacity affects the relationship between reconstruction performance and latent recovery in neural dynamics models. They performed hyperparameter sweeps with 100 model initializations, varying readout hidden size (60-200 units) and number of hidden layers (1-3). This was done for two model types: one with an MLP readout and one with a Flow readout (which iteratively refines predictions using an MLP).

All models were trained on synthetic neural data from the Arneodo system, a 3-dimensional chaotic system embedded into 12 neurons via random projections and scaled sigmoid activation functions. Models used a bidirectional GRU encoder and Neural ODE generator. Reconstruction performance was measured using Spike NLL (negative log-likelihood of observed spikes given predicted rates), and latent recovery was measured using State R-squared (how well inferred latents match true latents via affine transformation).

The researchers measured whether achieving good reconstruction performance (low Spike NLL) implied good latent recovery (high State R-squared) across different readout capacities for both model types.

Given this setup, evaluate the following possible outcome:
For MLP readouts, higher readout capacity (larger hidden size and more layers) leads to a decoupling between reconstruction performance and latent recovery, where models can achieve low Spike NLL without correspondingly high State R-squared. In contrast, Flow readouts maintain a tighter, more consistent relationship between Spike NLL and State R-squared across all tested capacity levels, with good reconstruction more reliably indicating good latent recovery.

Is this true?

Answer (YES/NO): YES